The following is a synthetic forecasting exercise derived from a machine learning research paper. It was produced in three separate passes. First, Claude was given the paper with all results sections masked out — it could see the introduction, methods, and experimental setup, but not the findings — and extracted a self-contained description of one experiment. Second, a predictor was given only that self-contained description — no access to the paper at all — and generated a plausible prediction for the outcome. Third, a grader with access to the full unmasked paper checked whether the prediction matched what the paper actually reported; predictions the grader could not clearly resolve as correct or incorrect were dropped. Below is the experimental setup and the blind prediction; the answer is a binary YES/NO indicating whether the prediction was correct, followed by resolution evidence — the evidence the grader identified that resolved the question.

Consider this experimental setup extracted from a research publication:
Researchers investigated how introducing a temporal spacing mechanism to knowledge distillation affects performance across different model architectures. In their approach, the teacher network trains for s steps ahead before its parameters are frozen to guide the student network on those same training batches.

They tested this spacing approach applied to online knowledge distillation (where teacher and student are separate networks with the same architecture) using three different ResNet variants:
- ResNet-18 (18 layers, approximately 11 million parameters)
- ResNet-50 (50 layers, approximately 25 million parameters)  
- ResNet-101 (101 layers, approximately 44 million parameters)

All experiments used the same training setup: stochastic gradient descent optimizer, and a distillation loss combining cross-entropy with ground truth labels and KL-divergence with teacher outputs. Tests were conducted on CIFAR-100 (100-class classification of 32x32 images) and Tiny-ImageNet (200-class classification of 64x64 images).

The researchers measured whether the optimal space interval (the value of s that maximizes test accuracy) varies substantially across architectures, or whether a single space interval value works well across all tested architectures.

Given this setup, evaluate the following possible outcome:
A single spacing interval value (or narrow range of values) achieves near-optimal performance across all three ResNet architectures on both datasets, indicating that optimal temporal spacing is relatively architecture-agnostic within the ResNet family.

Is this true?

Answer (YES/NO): YES